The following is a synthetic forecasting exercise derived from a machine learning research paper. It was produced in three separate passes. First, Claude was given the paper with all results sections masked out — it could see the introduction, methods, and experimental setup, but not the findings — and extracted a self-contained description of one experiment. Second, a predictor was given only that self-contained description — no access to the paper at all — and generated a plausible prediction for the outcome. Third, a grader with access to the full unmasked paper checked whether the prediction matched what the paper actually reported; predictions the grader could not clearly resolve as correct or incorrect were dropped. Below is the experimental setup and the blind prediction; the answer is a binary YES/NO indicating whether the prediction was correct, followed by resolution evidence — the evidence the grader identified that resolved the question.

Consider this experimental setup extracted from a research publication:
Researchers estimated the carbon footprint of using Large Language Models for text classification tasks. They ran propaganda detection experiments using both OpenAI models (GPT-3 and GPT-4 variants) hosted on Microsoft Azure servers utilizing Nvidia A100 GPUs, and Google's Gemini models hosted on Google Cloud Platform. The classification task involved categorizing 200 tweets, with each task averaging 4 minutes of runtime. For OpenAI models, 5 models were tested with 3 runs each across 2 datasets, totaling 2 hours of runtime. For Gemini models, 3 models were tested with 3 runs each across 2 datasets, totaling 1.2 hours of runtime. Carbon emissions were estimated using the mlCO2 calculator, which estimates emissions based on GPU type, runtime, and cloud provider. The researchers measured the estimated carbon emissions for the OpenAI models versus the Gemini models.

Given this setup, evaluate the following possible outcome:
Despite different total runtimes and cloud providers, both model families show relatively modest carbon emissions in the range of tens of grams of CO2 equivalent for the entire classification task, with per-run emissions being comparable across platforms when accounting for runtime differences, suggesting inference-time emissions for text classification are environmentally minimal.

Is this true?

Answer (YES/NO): NO